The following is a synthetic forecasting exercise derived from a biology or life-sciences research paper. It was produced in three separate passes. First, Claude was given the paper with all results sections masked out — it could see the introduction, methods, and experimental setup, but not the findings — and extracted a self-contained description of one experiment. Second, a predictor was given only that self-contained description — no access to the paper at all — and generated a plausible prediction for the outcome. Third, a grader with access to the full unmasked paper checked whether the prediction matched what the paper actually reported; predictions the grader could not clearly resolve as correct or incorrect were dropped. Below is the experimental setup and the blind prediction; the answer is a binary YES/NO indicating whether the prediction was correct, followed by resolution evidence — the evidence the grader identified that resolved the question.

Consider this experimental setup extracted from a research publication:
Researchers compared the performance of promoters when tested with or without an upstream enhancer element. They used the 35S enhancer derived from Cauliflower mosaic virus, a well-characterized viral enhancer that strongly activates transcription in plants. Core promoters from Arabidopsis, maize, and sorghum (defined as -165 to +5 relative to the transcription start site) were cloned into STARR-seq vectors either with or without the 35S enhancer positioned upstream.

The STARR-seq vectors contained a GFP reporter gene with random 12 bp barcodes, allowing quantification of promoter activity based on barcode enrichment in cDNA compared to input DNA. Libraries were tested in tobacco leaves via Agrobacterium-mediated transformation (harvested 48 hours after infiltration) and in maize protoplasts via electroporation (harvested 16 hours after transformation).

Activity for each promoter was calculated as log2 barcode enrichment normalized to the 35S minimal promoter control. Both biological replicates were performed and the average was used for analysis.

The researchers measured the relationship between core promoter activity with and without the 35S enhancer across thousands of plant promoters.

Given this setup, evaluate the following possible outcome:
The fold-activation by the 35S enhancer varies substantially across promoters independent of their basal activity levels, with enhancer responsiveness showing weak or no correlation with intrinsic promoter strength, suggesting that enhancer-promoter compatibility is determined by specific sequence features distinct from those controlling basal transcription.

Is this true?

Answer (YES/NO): NO